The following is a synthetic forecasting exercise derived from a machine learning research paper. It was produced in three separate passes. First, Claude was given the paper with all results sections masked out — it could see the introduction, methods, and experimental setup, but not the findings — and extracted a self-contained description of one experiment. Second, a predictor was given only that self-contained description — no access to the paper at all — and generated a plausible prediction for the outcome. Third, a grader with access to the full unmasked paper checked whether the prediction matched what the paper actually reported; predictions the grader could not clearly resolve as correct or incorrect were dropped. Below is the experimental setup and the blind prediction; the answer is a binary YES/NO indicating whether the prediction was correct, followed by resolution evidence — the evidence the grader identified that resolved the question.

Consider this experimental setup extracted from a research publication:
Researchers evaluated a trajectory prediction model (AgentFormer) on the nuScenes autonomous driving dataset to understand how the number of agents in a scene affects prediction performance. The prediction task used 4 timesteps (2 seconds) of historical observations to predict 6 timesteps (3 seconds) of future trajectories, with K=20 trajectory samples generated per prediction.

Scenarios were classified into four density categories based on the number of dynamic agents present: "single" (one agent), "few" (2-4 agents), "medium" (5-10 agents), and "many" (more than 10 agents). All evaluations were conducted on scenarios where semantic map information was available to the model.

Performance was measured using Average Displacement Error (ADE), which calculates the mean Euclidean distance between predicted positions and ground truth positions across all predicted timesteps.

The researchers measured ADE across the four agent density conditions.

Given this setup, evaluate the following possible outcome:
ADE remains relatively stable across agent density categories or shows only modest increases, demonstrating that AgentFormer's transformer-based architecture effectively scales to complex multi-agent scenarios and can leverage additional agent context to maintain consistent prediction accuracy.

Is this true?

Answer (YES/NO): NO